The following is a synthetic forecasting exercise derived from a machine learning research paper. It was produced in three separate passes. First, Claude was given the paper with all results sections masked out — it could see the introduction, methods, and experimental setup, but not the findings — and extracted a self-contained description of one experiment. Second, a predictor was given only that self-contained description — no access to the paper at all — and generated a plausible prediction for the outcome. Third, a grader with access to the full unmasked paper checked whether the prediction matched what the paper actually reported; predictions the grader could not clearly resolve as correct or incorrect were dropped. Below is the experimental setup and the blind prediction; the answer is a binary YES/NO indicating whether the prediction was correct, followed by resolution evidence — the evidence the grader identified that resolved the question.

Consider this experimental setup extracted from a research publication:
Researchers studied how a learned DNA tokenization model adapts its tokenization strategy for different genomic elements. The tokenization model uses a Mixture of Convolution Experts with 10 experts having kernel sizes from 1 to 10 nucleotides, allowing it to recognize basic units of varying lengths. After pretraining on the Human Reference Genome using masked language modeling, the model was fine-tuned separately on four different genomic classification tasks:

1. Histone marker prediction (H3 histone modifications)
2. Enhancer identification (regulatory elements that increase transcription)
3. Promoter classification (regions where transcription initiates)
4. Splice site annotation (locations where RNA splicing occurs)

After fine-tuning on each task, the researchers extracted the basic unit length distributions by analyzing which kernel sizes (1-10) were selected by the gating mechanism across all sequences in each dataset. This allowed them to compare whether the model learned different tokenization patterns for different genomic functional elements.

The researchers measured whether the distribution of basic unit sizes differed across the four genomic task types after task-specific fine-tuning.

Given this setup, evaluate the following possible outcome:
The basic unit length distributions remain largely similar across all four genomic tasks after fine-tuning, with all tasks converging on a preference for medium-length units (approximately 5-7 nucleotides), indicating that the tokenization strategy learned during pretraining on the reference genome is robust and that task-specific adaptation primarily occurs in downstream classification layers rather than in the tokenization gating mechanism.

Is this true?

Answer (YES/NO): NO